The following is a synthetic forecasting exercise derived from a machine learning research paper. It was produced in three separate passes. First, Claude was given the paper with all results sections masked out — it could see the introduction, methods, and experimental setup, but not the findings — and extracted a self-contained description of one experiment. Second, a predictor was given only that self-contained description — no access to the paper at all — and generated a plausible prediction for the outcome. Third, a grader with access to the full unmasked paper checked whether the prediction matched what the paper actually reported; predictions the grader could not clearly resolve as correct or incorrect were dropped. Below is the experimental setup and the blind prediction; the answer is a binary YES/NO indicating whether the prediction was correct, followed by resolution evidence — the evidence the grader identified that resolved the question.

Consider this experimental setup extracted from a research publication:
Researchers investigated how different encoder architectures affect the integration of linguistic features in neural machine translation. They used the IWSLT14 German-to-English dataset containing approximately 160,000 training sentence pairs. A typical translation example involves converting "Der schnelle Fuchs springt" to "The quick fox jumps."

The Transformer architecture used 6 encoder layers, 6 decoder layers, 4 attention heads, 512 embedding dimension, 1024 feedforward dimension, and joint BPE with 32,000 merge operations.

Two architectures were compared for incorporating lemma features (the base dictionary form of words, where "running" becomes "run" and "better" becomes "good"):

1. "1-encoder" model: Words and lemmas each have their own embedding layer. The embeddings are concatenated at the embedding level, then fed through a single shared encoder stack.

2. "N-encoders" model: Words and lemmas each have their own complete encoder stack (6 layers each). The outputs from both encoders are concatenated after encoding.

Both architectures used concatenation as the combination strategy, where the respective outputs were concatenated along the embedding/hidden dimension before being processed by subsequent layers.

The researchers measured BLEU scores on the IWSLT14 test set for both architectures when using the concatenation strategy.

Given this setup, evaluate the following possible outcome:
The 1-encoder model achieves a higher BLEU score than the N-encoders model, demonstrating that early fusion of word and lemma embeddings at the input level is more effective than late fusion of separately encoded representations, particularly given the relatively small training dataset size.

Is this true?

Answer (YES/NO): NO